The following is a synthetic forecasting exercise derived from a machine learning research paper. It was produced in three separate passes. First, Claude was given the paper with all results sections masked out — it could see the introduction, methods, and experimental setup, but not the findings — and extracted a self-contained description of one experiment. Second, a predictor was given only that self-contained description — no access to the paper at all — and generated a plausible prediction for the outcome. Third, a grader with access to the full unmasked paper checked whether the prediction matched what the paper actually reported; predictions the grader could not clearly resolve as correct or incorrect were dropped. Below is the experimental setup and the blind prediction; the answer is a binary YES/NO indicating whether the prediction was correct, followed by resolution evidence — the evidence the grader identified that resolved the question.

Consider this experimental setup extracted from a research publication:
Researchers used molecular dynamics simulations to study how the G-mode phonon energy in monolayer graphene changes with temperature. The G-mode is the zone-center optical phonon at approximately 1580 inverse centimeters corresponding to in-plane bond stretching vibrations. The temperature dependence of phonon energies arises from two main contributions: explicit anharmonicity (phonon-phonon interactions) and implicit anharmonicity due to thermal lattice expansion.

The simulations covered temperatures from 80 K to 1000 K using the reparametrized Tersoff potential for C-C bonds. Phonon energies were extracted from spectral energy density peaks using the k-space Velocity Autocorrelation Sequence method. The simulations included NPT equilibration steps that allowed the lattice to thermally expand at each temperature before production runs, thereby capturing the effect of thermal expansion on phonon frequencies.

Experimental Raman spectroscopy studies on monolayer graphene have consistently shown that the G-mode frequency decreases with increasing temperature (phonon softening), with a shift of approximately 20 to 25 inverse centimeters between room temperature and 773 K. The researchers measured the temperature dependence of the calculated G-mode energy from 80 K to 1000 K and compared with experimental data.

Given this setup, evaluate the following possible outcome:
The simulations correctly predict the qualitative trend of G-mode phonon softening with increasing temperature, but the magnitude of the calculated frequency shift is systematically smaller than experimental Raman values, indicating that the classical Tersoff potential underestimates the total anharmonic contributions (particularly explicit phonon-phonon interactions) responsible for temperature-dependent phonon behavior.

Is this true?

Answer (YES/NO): NO